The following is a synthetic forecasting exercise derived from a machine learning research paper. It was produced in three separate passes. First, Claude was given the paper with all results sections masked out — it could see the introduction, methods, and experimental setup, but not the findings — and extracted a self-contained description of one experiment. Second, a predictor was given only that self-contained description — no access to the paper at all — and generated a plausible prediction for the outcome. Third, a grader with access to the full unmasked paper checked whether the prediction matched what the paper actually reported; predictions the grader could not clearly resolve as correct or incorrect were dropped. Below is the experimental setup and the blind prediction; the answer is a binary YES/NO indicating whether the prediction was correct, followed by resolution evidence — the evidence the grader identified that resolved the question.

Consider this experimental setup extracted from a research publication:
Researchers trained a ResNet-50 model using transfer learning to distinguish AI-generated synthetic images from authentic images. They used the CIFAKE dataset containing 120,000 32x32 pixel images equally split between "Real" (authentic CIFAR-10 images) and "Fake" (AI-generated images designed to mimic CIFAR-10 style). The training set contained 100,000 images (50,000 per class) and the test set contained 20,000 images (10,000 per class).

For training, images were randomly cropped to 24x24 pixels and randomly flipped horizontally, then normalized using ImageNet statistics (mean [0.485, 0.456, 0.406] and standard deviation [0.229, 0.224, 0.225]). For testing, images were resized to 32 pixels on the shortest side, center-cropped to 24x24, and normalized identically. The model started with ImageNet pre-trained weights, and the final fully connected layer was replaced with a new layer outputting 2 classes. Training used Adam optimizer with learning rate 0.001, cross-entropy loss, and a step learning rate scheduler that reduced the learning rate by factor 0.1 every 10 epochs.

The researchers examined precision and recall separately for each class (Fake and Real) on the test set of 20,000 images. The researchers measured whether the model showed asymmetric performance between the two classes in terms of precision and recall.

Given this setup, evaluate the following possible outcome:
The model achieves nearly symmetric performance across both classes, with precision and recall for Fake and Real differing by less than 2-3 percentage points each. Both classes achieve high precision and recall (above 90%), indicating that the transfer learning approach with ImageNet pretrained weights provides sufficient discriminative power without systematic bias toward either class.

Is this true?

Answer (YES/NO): NO